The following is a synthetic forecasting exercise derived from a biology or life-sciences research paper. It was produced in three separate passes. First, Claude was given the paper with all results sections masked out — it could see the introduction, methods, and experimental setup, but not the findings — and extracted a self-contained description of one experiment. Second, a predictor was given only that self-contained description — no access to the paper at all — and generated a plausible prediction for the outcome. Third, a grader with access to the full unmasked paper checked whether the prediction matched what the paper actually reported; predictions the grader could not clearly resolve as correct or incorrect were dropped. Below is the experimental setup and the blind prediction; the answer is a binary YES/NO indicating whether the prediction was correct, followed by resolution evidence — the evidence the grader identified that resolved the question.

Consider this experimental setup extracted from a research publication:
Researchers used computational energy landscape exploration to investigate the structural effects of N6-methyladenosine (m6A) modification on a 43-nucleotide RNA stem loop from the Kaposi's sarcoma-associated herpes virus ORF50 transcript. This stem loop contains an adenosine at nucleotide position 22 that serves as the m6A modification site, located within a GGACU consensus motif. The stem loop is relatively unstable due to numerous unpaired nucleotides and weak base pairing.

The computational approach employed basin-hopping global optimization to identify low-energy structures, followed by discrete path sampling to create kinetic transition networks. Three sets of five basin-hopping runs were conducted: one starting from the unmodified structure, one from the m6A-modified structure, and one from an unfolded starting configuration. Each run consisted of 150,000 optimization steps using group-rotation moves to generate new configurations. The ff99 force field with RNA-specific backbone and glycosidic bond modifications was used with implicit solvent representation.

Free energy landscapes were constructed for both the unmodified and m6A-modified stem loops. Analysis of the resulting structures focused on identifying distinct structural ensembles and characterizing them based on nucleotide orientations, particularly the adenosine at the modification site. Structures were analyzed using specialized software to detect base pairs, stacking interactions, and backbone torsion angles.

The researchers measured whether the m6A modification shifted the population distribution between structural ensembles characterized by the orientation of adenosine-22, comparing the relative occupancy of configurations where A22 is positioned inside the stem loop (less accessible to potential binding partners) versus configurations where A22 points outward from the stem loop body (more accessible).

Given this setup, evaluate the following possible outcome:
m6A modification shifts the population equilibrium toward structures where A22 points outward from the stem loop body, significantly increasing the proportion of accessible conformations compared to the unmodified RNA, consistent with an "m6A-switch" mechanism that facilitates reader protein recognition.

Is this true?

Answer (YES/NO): YES